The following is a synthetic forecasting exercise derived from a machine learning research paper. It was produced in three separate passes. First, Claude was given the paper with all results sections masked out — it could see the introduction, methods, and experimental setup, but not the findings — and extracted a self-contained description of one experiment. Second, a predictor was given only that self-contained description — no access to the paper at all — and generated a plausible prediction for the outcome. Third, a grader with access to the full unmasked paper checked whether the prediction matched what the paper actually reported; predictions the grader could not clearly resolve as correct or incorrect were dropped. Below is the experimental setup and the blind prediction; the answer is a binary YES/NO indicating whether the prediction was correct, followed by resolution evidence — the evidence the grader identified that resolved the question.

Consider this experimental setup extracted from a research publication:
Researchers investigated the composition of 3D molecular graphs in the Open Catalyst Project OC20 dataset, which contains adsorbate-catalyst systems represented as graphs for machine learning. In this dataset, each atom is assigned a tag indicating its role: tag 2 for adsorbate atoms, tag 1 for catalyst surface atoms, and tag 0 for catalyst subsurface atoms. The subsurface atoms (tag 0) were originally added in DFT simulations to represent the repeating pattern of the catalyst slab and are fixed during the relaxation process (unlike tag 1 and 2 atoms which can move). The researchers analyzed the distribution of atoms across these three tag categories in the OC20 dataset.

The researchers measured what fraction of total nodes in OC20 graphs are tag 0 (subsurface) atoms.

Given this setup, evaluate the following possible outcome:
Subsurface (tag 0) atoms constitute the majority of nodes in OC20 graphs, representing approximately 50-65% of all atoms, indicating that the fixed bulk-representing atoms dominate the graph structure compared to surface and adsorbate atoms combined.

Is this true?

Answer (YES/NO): YES